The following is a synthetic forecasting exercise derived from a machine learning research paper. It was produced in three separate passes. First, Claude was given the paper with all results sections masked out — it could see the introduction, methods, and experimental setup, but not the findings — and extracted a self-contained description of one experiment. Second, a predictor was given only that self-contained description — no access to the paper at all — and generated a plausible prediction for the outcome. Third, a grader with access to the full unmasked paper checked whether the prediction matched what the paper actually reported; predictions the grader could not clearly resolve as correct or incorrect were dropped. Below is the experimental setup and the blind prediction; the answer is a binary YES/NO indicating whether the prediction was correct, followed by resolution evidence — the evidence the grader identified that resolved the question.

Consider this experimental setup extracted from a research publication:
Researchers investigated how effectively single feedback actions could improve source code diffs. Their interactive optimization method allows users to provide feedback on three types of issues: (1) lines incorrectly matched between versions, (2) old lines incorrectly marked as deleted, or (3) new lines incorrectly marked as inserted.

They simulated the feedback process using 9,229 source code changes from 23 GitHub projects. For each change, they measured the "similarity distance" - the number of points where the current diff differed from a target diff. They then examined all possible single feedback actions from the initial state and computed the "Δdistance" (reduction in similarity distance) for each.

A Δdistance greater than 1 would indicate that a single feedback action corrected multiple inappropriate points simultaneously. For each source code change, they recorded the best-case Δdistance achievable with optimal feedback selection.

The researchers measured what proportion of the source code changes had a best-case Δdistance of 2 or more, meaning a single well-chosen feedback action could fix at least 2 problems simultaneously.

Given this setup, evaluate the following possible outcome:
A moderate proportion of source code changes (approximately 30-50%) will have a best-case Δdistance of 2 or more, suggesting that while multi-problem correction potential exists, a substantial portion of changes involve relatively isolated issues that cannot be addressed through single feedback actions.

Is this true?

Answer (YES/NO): NO